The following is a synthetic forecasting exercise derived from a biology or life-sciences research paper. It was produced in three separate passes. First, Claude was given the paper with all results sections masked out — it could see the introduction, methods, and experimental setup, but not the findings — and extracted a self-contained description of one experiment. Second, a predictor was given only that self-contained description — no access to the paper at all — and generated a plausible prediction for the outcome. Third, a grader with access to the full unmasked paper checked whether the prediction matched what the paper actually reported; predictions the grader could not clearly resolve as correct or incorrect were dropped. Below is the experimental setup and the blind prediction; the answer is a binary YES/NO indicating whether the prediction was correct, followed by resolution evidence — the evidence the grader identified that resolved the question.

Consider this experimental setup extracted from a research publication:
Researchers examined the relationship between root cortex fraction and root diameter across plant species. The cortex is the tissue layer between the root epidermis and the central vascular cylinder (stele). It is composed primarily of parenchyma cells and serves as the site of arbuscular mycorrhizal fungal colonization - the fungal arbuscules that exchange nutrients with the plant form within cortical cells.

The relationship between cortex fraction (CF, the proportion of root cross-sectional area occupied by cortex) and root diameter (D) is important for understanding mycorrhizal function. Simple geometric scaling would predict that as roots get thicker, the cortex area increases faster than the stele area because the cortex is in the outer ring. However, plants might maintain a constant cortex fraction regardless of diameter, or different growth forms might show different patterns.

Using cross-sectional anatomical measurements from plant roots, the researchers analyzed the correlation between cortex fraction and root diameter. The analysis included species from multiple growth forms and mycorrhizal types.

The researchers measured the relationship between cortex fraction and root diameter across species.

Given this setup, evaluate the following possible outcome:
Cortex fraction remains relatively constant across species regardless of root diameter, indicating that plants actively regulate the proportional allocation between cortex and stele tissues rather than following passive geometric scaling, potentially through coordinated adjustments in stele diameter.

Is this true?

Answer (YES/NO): NO